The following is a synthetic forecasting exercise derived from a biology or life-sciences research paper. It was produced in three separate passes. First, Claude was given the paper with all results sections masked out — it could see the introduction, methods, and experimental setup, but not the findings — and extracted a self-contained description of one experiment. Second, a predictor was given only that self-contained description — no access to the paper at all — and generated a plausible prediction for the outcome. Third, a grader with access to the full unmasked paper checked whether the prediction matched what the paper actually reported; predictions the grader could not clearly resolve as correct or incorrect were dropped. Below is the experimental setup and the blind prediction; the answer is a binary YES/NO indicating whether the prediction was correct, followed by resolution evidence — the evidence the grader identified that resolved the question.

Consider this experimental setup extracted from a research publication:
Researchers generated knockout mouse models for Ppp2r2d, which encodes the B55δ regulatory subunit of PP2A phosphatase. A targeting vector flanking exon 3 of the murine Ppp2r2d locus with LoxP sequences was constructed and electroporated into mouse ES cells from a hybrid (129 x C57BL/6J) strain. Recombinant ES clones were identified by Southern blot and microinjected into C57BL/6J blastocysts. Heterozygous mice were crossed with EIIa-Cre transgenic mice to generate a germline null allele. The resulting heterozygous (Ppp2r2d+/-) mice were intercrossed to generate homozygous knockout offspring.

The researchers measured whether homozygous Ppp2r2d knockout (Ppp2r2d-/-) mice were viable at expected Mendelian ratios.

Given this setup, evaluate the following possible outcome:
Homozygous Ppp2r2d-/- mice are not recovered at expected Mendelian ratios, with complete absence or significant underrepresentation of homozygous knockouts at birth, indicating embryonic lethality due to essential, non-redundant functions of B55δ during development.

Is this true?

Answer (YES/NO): NO